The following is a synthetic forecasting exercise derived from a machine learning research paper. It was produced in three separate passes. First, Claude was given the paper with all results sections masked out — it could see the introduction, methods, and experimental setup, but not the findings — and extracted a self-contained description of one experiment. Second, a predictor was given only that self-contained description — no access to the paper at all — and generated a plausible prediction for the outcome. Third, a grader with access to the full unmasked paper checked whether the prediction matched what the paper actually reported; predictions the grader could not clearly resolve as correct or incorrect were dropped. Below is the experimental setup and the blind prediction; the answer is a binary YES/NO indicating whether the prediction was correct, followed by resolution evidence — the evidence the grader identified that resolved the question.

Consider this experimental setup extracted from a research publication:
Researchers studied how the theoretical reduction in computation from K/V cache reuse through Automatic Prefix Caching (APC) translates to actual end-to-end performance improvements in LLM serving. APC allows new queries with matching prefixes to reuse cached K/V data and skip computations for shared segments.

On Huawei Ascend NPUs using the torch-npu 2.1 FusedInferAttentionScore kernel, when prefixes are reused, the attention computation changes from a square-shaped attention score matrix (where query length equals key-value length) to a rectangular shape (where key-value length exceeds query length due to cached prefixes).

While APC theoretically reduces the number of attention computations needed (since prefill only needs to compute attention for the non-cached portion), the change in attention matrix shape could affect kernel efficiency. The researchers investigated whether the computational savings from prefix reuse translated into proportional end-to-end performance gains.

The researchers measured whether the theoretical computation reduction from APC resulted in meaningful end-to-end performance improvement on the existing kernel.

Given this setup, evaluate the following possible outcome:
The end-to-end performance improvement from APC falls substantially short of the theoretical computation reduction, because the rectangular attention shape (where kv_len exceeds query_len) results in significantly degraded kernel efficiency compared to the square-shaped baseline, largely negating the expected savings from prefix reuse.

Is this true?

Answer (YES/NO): YES